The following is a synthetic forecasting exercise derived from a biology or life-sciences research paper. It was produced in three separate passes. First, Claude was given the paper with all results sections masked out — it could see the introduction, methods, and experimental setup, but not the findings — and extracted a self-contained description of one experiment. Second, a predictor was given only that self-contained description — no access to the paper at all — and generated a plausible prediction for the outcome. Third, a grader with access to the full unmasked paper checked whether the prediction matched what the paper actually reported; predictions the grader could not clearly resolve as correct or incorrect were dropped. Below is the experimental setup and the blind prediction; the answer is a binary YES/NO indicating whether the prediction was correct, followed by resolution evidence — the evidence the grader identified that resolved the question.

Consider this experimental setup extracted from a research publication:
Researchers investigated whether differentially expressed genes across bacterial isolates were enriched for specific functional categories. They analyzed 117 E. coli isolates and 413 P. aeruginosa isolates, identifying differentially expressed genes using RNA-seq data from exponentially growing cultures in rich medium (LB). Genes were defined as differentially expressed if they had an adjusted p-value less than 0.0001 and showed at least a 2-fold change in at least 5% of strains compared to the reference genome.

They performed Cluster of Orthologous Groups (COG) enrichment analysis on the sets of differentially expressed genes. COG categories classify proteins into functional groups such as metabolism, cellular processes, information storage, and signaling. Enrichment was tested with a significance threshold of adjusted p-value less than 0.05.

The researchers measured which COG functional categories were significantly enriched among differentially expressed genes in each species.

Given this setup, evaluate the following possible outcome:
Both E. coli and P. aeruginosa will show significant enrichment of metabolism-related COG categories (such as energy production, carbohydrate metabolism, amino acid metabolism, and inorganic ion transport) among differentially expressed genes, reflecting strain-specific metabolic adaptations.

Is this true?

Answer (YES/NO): NO